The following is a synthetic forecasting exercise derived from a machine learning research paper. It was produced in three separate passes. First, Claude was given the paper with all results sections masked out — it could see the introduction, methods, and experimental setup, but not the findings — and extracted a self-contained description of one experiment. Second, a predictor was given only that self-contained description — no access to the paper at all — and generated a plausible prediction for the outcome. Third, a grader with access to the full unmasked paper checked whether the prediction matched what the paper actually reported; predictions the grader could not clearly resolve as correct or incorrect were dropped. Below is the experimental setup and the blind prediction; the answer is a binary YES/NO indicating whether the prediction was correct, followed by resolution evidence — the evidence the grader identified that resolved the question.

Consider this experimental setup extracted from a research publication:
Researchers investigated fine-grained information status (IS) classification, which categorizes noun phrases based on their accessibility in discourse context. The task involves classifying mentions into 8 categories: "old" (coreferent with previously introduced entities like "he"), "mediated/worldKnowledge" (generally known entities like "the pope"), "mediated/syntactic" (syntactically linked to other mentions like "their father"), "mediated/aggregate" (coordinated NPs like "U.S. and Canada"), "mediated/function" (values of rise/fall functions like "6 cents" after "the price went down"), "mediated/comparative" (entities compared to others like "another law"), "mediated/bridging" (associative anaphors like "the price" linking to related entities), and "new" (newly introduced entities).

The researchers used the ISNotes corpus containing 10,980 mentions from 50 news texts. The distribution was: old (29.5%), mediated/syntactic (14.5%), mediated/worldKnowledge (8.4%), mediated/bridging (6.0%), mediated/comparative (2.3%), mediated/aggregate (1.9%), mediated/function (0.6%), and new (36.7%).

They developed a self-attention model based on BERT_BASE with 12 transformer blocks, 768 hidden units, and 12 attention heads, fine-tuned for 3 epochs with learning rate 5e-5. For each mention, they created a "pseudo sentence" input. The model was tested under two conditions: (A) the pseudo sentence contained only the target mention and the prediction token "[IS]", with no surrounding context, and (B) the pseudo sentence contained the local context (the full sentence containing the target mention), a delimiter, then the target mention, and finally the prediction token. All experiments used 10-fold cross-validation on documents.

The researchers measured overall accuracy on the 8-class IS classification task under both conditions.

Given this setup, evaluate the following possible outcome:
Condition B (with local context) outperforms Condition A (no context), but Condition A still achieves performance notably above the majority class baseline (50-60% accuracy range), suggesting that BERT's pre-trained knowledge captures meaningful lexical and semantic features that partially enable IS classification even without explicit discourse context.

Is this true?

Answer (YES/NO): NO